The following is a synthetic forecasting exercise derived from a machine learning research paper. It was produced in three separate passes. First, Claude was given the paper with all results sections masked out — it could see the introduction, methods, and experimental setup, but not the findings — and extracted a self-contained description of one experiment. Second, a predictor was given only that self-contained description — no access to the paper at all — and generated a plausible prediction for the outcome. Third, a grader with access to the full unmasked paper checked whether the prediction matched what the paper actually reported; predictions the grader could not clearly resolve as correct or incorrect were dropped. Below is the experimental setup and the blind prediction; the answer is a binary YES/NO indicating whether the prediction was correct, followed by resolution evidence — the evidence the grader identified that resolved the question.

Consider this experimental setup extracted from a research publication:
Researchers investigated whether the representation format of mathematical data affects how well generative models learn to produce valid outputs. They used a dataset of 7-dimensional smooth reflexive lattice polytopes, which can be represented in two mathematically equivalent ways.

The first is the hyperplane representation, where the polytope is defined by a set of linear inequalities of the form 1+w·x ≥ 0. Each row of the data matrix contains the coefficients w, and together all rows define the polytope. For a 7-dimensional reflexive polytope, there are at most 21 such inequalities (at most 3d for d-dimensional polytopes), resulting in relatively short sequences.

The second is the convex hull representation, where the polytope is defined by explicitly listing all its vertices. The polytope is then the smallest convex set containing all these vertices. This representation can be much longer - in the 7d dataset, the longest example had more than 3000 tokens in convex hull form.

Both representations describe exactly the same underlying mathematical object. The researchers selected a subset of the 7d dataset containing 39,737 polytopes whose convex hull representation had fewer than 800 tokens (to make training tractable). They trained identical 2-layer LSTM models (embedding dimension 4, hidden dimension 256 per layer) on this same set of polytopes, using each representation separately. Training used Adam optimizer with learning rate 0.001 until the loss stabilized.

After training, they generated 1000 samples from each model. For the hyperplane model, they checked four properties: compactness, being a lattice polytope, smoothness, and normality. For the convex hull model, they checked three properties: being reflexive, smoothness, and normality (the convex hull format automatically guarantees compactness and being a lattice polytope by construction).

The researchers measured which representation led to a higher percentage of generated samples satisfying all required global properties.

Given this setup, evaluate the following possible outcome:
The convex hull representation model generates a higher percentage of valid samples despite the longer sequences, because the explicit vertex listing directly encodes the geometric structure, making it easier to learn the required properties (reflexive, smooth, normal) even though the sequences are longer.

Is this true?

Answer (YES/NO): NO